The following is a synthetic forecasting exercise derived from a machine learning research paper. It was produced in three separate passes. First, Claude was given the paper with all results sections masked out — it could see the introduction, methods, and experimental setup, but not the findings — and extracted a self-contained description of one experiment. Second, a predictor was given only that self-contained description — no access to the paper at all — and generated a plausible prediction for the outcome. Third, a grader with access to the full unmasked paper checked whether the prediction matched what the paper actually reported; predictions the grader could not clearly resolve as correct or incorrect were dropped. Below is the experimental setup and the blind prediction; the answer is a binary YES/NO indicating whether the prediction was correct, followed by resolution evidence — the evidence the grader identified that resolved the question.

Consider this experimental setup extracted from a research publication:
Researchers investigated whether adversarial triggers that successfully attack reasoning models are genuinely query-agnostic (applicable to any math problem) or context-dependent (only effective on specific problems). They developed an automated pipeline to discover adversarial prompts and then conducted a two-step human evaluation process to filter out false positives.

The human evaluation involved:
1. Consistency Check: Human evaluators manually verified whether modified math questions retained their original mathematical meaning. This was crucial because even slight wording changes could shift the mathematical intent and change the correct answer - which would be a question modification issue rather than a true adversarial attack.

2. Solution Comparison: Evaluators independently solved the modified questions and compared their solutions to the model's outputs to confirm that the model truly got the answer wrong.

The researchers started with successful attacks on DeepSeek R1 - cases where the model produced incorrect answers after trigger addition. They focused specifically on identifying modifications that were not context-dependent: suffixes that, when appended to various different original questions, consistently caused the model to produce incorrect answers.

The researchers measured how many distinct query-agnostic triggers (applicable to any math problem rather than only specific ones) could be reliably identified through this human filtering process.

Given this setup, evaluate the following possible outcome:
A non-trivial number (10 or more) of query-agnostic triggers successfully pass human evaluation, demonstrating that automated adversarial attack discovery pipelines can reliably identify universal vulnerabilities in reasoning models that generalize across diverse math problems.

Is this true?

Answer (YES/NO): NO